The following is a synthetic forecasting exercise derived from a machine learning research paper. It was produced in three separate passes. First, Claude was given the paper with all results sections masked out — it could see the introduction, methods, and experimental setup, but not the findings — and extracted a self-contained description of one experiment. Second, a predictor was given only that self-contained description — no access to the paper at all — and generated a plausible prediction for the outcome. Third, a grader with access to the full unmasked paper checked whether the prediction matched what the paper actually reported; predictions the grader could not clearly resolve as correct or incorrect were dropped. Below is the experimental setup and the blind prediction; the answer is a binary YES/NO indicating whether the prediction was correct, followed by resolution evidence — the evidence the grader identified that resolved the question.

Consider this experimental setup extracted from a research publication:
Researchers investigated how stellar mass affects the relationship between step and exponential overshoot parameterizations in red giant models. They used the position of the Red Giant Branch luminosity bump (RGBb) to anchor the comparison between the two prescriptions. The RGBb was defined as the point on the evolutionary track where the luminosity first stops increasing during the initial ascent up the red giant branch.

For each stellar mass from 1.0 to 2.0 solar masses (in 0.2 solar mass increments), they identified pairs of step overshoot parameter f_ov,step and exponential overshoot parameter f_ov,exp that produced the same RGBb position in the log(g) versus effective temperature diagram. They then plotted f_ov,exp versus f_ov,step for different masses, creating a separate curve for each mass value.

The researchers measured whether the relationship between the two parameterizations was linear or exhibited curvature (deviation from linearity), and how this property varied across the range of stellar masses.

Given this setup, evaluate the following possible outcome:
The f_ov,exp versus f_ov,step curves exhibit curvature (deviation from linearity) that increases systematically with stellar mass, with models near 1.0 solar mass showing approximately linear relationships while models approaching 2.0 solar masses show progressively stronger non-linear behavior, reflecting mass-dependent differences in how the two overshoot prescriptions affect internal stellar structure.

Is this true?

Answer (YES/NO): YES